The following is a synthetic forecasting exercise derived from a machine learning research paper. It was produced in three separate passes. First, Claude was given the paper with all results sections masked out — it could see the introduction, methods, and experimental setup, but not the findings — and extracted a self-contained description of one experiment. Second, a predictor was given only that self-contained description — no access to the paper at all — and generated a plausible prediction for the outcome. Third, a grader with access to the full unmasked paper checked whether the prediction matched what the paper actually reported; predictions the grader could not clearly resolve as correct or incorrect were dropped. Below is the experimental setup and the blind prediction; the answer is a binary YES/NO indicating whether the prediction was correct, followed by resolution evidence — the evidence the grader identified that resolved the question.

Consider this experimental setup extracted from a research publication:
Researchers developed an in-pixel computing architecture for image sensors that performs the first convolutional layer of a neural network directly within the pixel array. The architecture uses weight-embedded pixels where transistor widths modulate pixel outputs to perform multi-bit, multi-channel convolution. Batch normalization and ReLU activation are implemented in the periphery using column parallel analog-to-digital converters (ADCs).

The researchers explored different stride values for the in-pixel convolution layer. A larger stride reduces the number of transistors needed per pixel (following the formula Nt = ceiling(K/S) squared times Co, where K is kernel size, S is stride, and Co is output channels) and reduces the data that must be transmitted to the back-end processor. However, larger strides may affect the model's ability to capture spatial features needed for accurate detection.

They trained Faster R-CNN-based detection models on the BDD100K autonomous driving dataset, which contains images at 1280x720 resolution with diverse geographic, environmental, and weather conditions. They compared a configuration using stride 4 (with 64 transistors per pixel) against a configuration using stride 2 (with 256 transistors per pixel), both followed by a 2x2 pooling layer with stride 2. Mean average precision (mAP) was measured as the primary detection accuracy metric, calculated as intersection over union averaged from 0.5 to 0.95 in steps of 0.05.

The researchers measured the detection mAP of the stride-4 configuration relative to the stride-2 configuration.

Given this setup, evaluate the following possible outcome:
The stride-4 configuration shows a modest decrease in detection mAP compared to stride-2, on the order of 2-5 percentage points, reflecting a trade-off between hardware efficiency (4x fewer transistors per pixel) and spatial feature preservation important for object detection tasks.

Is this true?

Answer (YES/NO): YES